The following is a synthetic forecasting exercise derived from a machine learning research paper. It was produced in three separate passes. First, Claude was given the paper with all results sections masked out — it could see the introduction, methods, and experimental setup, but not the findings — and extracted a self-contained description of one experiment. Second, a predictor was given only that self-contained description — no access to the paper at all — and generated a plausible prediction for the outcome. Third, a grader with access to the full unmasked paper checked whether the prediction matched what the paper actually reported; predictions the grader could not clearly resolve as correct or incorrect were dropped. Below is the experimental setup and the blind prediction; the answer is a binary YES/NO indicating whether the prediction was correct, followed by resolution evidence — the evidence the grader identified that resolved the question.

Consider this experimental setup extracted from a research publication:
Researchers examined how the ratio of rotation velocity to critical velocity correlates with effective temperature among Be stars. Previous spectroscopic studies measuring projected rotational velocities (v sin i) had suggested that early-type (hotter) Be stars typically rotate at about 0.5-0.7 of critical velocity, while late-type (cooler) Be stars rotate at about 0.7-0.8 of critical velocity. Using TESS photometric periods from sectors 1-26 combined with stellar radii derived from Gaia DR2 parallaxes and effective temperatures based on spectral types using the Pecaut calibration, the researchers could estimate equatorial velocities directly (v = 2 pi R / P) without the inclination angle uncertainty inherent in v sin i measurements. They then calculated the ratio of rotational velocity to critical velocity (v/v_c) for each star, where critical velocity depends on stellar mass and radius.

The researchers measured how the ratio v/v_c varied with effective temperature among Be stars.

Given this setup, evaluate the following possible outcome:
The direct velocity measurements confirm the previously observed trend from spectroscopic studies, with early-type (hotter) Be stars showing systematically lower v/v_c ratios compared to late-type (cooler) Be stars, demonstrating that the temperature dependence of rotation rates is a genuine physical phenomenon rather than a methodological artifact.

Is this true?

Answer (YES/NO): YES